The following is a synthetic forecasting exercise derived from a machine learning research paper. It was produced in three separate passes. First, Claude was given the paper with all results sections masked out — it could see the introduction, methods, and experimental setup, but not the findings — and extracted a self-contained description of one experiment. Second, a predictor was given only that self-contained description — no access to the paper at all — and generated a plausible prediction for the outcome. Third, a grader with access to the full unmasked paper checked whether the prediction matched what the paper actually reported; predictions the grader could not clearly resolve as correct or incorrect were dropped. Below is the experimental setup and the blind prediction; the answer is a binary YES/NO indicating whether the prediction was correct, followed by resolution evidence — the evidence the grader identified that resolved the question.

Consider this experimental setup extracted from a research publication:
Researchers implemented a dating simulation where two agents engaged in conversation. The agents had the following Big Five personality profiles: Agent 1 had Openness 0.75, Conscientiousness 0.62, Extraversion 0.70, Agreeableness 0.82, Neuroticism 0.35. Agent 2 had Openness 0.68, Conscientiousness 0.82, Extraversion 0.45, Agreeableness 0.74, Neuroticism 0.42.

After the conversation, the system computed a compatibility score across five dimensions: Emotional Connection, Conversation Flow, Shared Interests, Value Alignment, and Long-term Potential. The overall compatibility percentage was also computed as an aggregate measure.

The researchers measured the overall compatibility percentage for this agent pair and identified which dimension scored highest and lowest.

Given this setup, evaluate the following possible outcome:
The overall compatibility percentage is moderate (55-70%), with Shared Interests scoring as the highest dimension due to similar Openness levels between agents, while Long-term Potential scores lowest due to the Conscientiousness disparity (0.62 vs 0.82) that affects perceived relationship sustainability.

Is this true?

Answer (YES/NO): NO